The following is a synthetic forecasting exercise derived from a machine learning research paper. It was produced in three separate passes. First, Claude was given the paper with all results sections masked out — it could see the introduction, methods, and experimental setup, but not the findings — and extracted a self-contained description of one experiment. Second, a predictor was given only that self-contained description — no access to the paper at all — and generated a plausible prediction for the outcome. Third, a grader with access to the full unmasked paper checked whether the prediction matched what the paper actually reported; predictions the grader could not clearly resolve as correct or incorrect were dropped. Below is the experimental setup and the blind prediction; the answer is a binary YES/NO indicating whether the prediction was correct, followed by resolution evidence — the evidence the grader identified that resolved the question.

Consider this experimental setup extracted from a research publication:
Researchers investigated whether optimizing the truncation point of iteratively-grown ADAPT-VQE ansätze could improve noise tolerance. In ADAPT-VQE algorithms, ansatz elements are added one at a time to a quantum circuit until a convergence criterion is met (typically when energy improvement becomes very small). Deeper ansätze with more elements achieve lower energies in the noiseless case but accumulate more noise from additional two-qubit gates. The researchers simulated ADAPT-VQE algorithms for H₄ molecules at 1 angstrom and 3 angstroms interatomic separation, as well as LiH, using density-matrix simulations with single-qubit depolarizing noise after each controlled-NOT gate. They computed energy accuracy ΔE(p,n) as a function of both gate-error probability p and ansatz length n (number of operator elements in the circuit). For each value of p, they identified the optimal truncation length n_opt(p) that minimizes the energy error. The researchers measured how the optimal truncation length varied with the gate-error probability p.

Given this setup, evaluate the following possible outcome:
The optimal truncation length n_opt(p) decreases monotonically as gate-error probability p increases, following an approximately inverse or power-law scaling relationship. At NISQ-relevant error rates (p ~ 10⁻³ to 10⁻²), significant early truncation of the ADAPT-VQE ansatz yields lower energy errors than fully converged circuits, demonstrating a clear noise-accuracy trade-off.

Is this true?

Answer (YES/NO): NO